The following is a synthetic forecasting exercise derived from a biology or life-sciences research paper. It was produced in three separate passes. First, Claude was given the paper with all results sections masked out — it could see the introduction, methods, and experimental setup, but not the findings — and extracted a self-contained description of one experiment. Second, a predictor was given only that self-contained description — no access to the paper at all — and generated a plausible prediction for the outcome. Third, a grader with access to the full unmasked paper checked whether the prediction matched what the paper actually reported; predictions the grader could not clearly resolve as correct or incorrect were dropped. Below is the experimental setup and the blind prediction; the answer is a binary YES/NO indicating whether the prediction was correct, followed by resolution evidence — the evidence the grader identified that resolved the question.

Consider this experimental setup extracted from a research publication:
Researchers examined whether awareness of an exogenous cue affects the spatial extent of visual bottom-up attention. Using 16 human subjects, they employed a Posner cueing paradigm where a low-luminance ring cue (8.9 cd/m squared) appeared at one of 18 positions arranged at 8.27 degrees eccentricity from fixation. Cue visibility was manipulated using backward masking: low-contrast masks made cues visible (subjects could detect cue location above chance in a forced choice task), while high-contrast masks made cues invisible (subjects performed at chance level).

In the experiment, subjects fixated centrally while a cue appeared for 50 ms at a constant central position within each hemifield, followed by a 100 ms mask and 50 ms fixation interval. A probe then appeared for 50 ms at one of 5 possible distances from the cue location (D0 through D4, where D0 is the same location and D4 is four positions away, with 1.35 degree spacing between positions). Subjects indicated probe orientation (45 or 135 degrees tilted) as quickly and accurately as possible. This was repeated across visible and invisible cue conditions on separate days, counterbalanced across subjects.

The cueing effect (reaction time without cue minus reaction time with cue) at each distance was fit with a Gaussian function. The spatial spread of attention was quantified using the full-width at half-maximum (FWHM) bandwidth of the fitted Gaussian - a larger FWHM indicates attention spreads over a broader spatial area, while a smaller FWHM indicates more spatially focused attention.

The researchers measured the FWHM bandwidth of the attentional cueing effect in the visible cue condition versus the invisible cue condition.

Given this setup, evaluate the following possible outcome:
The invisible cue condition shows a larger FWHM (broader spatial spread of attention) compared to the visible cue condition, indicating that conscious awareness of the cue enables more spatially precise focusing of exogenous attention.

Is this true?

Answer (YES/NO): NO